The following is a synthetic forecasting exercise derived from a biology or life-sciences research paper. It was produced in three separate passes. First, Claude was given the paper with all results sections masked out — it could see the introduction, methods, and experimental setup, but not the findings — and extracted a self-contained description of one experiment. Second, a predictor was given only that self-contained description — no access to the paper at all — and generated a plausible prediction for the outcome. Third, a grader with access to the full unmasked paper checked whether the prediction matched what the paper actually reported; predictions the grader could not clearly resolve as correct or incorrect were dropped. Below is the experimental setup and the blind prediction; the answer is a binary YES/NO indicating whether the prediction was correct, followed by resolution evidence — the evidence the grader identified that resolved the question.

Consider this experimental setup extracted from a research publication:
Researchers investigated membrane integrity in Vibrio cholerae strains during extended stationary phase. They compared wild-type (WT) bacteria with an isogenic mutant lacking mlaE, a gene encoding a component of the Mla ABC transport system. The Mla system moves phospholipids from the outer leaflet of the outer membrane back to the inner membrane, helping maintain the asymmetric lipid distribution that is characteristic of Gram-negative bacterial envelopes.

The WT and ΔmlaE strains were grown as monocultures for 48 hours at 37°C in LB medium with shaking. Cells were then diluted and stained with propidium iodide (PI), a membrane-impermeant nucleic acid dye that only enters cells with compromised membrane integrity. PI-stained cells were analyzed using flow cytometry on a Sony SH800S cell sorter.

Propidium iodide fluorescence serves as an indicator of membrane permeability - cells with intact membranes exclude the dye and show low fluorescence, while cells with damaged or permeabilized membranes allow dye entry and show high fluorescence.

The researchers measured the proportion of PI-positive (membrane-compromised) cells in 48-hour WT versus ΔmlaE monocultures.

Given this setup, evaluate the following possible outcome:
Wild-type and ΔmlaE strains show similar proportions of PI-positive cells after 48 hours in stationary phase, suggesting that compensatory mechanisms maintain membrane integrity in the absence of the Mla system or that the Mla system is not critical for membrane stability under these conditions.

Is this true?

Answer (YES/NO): YES